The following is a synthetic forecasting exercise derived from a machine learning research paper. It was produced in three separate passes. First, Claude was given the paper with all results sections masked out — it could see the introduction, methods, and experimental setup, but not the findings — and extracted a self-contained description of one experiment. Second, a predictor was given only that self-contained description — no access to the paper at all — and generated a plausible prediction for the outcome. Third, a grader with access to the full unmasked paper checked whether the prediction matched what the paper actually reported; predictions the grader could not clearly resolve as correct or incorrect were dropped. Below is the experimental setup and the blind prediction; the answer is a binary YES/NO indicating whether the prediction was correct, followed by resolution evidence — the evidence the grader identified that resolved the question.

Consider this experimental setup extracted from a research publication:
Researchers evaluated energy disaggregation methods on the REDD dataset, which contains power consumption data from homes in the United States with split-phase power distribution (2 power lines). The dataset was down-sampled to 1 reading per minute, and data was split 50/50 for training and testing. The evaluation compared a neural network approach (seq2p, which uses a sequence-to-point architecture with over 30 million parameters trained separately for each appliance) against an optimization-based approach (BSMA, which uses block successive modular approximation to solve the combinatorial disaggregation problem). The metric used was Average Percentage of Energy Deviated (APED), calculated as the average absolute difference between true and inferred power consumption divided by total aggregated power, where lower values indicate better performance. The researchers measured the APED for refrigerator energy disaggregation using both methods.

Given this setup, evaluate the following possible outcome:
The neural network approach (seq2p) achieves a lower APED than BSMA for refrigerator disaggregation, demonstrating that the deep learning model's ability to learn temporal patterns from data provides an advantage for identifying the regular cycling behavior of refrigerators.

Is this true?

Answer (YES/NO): YES